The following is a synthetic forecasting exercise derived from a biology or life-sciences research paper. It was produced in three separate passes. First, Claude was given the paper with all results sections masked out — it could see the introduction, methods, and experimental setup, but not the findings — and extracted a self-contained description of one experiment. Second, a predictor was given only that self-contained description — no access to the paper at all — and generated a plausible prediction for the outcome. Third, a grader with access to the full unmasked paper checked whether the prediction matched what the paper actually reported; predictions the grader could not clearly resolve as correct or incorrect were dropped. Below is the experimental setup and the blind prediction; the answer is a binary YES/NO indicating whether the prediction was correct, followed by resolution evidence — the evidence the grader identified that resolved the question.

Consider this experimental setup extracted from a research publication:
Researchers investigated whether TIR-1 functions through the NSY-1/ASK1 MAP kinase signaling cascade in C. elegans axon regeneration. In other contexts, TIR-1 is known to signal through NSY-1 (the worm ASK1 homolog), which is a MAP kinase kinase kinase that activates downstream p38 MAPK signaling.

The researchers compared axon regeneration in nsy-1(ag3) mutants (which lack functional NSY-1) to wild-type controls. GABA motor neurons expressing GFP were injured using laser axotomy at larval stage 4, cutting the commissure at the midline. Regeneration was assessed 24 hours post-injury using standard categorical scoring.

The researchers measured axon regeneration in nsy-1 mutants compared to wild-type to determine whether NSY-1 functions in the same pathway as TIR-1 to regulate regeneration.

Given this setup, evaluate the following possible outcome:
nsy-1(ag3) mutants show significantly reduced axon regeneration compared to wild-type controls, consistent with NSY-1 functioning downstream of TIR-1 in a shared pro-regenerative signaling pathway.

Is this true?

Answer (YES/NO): NO